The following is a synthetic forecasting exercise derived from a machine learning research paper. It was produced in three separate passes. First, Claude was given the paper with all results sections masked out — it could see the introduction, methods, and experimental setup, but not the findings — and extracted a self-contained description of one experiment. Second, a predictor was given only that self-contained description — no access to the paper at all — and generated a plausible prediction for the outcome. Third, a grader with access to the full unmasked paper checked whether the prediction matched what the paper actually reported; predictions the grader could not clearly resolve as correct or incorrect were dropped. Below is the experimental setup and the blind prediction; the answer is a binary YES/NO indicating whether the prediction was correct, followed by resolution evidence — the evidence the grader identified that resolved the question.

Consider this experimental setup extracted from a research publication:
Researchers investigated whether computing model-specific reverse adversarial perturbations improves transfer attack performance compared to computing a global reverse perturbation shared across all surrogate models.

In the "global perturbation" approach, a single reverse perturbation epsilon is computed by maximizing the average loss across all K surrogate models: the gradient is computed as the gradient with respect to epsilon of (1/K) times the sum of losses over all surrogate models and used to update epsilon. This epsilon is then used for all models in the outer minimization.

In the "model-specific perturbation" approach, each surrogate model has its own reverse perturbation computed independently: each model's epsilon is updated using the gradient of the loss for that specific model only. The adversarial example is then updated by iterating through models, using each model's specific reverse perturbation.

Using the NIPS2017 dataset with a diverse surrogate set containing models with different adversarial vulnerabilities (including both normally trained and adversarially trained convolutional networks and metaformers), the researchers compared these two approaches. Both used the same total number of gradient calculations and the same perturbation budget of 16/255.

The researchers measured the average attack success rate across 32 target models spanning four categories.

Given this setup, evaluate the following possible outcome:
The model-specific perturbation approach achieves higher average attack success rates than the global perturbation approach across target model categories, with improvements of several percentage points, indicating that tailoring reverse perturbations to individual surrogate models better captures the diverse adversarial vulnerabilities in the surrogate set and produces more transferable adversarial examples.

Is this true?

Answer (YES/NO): NO